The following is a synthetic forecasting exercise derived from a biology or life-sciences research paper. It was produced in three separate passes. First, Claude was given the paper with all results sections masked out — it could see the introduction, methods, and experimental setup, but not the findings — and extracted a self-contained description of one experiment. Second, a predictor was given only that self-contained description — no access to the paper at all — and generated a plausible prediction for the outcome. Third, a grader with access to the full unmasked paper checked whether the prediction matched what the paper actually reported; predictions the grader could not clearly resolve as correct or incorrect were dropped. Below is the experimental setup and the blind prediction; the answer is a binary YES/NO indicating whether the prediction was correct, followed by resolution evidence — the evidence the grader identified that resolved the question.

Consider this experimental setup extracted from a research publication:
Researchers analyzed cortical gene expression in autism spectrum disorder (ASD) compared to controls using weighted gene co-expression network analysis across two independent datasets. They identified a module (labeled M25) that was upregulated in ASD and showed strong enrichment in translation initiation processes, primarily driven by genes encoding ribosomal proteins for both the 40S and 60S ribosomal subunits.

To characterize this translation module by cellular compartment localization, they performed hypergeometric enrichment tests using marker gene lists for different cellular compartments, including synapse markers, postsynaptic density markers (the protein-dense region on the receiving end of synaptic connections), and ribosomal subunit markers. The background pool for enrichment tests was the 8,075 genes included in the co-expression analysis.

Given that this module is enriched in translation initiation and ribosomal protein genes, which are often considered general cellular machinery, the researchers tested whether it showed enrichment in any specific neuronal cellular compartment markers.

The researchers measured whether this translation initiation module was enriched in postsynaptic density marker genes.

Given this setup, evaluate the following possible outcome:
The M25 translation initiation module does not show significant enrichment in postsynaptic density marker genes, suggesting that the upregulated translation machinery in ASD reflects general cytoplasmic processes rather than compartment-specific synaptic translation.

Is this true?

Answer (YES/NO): NO